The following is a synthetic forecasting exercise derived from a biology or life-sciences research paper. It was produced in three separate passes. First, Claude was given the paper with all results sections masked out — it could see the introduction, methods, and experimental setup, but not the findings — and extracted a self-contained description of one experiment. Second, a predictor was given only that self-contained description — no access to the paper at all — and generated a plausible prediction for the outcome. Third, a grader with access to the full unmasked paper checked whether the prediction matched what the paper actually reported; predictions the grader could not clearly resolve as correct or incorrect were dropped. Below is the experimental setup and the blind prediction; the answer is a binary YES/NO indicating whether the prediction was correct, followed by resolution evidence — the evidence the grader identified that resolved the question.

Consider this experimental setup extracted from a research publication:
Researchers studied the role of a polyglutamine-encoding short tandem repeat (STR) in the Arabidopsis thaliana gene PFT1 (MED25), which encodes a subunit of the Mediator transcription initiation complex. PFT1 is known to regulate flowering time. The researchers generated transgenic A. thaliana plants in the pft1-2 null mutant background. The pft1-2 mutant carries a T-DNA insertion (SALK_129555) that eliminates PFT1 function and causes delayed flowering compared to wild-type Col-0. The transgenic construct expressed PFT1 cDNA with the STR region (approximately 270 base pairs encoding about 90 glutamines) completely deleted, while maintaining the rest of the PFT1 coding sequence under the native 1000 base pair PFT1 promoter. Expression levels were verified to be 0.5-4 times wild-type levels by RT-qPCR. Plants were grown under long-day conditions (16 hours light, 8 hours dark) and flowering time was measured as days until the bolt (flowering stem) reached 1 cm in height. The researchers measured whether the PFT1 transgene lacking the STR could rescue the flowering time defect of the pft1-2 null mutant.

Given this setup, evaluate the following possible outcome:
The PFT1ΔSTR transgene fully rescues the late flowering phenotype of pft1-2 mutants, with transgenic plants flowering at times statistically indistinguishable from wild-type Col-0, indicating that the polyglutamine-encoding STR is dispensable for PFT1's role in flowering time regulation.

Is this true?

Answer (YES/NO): NO